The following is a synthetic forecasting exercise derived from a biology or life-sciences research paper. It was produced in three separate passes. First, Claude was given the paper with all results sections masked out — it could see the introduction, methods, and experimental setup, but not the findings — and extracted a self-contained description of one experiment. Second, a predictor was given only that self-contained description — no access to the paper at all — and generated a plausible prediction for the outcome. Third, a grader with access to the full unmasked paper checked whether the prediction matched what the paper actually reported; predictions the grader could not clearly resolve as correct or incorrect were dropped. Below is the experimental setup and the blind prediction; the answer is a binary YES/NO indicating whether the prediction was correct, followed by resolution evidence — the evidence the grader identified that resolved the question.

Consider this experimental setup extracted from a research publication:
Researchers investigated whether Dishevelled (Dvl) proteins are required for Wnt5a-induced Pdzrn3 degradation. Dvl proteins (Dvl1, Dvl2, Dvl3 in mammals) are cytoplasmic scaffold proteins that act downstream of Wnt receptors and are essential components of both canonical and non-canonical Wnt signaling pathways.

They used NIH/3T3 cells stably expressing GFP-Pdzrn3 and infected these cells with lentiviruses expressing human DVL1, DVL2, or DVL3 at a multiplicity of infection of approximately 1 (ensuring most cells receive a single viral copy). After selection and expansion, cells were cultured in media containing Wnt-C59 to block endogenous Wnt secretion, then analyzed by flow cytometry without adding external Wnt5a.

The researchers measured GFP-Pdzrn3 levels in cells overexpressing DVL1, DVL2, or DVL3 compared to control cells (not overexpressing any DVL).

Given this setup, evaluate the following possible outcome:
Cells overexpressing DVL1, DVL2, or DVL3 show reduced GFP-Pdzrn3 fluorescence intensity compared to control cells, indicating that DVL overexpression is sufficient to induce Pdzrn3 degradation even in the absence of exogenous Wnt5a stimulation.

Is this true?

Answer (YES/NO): YES